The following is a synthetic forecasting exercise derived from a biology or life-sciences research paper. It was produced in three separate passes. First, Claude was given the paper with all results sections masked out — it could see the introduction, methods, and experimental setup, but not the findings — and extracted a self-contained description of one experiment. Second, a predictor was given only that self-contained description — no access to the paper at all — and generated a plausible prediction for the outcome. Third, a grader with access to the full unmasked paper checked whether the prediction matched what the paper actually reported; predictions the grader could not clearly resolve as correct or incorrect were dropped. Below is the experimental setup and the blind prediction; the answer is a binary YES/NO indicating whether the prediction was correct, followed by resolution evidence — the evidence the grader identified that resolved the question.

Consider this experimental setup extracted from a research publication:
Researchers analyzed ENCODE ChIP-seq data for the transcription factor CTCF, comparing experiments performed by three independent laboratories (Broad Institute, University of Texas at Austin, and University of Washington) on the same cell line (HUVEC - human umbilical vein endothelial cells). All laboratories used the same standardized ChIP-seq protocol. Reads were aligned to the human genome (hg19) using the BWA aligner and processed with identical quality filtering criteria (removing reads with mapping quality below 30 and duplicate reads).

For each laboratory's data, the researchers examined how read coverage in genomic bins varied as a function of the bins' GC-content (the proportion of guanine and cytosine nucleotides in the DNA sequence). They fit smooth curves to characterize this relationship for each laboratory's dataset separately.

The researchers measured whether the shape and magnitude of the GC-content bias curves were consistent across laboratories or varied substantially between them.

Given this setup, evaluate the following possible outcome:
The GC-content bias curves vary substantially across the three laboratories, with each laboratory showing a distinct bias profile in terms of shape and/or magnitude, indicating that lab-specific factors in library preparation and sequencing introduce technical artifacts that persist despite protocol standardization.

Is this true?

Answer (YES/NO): YES